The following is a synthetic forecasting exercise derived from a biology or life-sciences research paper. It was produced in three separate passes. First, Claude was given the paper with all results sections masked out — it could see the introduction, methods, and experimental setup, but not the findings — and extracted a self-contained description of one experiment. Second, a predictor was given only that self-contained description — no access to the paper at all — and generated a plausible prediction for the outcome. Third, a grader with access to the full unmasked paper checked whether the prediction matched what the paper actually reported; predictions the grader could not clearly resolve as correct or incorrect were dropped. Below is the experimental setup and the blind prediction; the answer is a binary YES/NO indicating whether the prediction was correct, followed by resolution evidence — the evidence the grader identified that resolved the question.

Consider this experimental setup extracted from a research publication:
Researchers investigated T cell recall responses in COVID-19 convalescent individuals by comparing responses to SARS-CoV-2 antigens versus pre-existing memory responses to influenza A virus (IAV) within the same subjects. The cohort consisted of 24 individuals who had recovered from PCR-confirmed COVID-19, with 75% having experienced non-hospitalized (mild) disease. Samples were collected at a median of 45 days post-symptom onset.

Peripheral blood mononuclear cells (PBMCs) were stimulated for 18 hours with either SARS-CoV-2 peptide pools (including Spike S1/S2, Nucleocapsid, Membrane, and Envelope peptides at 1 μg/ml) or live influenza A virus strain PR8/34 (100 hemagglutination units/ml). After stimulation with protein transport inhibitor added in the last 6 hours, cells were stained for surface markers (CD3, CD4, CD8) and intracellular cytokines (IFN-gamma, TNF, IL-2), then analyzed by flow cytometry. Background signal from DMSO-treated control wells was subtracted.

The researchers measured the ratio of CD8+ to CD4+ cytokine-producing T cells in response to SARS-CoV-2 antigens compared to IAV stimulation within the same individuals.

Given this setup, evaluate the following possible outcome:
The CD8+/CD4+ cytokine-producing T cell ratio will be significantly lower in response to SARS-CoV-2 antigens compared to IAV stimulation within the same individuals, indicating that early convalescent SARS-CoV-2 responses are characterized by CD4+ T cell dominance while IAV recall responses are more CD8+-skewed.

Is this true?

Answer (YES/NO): YES